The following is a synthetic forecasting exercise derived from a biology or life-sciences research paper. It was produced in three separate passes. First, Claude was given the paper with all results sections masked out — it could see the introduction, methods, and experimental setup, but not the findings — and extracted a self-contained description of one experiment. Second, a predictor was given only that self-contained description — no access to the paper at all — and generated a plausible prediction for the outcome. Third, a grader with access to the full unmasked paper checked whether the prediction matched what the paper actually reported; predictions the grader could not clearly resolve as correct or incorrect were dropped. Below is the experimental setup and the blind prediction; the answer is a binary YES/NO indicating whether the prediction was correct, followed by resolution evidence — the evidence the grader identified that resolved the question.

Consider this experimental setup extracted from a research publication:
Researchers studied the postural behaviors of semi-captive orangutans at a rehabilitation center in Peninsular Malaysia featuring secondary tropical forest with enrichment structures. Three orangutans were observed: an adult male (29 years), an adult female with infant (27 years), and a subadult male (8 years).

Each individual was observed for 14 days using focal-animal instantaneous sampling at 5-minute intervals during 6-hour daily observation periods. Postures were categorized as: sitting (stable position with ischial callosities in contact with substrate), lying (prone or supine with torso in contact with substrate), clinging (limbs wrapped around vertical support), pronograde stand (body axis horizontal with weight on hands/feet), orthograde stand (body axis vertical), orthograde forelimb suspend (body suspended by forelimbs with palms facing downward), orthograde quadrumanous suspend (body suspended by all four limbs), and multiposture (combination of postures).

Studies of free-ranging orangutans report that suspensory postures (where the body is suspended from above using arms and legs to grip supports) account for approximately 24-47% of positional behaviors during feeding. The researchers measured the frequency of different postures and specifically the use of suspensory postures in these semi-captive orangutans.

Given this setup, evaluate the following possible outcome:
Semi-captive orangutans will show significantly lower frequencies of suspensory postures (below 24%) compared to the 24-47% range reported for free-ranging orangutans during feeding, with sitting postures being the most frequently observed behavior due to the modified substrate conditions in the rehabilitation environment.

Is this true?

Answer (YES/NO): YES